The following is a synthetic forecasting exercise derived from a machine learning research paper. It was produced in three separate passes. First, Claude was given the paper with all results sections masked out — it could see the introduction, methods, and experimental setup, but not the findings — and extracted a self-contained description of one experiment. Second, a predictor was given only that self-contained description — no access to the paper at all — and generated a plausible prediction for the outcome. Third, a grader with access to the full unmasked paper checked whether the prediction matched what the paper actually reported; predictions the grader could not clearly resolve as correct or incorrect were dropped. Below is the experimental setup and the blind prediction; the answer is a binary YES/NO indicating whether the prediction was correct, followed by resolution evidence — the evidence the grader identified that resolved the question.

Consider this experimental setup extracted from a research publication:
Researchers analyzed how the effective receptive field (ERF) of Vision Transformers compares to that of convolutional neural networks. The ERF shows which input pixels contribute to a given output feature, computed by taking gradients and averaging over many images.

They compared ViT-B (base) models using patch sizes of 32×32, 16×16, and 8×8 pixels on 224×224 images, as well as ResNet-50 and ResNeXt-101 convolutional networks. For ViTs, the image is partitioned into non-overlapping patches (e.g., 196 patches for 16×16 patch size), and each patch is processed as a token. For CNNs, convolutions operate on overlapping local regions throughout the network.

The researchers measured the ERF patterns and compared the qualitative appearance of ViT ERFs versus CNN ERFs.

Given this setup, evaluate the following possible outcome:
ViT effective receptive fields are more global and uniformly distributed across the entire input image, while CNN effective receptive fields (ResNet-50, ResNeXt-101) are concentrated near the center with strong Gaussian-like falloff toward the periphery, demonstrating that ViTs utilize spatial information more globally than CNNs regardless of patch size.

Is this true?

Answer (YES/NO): NO